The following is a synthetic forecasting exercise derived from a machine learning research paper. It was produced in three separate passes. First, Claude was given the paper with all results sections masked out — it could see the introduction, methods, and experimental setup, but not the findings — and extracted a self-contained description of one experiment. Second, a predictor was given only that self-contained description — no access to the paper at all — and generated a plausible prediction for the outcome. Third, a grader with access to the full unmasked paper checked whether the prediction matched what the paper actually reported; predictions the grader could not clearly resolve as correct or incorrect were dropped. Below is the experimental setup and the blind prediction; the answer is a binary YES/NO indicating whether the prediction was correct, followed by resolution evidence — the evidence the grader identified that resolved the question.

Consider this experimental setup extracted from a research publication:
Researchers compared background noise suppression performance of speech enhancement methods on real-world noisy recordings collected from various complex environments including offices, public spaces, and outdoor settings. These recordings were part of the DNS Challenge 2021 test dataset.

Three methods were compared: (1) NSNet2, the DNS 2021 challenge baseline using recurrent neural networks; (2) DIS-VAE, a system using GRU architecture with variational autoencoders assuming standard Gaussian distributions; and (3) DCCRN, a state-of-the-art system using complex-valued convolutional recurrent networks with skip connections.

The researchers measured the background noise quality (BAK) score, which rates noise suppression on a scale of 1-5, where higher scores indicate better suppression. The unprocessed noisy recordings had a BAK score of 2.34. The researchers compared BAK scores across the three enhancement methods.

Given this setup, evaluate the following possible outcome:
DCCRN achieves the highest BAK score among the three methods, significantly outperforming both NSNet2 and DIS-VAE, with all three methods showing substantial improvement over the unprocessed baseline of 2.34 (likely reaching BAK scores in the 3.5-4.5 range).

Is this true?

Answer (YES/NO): NO